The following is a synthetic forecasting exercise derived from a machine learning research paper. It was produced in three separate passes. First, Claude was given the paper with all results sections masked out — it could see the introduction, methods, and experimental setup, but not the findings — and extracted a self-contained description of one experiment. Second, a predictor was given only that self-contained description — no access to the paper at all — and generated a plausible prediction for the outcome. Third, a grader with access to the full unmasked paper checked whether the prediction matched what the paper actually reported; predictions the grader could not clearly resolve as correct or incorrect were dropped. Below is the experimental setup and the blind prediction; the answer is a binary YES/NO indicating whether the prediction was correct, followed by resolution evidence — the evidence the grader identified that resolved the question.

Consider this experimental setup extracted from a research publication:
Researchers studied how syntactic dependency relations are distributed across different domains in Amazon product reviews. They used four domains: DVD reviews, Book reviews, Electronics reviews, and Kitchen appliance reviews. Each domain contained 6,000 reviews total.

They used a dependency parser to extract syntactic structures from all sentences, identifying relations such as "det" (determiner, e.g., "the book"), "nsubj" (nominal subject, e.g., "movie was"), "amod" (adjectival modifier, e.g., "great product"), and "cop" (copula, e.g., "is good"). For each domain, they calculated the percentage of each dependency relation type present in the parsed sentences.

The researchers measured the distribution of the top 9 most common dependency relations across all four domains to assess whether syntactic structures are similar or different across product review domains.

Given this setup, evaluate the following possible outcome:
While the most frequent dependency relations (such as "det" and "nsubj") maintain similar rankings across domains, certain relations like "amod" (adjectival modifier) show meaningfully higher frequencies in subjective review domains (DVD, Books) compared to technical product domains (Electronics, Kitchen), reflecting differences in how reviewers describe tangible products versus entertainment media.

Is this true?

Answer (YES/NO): NO